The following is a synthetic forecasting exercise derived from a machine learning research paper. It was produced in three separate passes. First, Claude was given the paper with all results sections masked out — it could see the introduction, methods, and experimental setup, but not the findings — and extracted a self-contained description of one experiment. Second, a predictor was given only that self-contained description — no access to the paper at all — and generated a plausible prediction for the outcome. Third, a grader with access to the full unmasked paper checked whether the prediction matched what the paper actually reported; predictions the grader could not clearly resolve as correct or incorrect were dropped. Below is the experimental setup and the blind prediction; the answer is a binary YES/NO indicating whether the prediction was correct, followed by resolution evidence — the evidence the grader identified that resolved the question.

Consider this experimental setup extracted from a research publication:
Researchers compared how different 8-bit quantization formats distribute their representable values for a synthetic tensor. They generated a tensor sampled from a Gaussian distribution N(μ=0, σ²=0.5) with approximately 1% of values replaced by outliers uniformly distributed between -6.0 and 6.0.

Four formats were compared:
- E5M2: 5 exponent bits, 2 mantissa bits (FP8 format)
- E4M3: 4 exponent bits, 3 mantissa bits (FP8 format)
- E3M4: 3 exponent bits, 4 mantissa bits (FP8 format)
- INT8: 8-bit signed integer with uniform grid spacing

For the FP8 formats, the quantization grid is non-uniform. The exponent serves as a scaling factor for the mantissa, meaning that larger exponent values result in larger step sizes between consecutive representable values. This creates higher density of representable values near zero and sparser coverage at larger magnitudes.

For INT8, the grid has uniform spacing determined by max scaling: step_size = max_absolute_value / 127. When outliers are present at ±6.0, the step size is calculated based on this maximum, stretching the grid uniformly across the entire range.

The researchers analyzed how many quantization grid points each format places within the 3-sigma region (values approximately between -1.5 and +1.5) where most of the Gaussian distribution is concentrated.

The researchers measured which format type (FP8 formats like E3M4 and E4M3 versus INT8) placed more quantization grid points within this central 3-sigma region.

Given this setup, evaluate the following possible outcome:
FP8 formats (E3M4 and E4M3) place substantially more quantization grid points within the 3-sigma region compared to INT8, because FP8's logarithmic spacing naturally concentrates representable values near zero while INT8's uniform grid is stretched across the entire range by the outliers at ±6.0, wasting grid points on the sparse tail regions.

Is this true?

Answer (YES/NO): YES